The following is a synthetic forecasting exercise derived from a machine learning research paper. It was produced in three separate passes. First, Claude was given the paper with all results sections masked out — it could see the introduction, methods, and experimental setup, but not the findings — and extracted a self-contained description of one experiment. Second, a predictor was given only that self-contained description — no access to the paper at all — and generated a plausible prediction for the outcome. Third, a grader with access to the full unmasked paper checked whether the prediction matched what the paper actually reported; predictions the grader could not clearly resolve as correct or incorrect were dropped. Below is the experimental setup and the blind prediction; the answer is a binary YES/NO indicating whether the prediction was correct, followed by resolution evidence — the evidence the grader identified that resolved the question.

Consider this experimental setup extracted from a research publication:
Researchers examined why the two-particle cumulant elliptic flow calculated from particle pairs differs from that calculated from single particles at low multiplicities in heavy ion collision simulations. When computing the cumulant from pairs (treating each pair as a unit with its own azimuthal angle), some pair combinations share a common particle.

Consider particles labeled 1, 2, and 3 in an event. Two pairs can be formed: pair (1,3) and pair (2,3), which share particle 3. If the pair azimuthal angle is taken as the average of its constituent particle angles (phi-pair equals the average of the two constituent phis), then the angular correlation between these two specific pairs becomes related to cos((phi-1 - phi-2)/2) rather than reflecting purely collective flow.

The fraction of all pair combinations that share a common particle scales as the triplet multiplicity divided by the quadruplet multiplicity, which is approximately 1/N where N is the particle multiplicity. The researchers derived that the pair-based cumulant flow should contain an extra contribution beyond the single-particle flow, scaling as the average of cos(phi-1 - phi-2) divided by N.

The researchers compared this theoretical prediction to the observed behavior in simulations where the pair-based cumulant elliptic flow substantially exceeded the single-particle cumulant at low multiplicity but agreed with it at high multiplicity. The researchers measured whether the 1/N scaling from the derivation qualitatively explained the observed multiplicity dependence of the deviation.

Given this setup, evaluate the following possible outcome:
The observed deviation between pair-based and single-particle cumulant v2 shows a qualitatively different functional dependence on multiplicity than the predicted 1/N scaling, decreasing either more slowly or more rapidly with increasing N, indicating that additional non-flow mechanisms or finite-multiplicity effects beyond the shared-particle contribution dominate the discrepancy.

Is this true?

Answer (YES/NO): NO